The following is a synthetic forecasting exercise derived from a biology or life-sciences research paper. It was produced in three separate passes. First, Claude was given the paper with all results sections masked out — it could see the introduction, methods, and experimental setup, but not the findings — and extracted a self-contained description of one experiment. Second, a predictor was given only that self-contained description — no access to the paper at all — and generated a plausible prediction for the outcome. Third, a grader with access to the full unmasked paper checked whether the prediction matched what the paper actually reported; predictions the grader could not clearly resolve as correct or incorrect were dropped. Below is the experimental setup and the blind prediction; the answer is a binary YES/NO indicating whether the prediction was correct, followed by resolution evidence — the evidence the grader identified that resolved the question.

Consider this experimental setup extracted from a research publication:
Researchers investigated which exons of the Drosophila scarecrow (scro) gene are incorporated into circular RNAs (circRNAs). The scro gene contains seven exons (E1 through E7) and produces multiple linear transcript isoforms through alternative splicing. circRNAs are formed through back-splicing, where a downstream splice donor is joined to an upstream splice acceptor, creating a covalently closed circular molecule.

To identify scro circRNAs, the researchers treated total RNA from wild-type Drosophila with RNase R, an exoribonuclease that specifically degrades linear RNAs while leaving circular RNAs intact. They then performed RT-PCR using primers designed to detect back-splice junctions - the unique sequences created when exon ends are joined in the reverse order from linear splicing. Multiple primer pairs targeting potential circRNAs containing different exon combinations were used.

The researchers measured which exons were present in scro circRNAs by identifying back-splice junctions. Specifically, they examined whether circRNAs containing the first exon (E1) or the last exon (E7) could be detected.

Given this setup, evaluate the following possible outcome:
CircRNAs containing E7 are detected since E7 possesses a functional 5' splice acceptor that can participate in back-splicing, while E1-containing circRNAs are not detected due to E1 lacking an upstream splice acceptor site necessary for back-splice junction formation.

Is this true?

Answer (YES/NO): NO